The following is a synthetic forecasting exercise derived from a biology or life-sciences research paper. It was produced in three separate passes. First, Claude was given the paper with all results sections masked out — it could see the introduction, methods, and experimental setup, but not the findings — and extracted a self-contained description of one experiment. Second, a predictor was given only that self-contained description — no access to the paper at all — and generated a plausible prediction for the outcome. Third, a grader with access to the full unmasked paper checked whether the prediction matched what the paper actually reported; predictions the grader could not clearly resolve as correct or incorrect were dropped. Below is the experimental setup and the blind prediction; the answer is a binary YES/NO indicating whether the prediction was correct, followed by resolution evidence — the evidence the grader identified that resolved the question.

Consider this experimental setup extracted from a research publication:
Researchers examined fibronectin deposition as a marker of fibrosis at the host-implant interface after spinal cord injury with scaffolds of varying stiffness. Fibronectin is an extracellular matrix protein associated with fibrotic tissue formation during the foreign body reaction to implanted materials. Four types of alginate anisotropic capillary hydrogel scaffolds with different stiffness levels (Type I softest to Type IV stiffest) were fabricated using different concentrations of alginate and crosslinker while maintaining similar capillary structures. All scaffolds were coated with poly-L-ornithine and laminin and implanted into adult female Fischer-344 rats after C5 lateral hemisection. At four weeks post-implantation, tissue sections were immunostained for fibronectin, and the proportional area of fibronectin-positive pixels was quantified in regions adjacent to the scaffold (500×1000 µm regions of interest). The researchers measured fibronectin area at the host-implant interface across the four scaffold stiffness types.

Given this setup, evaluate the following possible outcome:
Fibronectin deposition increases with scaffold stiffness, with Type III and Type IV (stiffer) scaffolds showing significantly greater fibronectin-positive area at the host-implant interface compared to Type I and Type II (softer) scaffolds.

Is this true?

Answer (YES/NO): NO